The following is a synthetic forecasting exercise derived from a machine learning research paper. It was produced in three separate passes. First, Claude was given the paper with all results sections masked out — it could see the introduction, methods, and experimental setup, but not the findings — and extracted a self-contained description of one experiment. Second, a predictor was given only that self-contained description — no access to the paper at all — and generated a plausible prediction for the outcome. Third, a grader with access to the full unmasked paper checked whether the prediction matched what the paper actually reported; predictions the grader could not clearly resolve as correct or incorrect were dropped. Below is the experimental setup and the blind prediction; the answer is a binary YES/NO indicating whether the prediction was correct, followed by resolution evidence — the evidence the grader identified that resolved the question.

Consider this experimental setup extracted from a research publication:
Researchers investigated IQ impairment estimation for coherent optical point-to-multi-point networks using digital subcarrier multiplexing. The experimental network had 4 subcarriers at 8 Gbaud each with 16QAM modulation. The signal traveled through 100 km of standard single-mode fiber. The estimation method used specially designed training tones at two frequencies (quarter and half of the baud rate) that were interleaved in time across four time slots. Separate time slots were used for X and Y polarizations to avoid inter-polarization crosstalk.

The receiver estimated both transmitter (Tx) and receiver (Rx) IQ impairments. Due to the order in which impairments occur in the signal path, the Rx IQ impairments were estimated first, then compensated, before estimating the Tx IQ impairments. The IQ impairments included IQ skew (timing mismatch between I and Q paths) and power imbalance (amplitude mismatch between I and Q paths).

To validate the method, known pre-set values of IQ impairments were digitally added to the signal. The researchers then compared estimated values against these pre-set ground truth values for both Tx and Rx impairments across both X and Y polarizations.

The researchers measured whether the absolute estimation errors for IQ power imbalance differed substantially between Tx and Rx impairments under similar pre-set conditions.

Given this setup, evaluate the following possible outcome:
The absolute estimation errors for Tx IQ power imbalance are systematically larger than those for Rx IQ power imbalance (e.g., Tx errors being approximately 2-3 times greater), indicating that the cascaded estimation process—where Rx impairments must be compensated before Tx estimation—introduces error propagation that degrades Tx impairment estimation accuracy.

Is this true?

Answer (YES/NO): NO